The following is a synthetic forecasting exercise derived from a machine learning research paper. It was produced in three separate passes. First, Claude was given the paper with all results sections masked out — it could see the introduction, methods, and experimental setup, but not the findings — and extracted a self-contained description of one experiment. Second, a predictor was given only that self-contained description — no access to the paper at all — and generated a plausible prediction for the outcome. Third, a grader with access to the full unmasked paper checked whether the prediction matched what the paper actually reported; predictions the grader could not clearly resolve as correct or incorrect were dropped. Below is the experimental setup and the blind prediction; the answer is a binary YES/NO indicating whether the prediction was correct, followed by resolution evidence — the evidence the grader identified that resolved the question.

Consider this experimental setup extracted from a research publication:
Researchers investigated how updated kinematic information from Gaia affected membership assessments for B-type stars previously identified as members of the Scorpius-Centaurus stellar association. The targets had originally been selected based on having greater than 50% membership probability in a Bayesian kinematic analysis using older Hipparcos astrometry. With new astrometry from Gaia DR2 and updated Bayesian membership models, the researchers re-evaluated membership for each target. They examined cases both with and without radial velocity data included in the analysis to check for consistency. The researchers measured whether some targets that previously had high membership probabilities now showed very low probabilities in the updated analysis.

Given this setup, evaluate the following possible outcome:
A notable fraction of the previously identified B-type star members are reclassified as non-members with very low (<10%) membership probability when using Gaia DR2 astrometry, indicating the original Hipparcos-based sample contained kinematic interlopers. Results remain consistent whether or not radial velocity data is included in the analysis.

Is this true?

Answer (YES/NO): NO